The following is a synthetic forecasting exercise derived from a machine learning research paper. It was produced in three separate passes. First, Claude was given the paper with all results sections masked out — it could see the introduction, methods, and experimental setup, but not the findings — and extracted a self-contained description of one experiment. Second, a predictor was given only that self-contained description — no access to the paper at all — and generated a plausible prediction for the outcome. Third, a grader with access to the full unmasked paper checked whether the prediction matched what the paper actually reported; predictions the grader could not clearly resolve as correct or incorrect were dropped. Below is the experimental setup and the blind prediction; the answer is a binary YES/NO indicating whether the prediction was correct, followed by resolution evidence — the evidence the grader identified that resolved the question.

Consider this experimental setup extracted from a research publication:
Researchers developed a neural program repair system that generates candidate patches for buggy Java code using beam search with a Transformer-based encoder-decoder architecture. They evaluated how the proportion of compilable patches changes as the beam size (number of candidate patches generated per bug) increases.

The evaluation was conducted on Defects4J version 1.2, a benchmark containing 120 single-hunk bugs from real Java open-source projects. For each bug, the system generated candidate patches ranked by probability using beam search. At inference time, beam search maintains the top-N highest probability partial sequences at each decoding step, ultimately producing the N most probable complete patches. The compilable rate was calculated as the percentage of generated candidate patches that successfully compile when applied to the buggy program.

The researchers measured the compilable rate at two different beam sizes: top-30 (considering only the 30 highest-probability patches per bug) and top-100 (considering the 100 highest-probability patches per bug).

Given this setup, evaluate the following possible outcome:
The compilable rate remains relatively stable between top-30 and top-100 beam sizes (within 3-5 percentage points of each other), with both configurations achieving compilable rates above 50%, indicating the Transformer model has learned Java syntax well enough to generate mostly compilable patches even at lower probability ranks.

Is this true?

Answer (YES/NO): NO